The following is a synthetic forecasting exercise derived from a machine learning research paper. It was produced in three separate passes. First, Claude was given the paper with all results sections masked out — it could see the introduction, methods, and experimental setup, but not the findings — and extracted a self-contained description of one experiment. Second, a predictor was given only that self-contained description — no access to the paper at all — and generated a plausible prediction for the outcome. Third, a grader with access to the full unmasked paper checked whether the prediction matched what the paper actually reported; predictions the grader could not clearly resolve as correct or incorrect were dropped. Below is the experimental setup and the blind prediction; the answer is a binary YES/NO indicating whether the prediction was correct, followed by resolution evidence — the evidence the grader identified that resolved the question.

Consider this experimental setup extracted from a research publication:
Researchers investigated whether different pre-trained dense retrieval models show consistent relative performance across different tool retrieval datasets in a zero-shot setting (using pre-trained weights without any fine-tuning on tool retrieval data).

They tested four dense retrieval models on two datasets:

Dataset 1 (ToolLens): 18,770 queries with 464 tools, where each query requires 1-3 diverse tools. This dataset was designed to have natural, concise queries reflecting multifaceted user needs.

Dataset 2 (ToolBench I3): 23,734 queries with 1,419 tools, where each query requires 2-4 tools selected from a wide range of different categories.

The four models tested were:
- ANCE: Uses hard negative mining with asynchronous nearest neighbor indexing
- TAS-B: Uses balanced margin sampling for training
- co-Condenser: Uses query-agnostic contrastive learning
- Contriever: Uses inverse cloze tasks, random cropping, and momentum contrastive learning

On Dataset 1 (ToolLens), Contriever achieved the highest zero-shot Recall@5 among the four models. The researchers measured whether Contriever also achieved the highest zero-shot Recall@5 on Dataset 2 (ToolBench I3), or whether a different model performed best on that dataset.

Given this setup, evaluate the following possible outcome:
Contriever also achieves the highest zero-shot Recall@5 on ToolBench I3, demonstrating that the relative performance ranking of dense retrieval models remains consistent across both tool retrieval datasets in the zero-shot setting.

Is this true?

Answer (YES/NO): YES